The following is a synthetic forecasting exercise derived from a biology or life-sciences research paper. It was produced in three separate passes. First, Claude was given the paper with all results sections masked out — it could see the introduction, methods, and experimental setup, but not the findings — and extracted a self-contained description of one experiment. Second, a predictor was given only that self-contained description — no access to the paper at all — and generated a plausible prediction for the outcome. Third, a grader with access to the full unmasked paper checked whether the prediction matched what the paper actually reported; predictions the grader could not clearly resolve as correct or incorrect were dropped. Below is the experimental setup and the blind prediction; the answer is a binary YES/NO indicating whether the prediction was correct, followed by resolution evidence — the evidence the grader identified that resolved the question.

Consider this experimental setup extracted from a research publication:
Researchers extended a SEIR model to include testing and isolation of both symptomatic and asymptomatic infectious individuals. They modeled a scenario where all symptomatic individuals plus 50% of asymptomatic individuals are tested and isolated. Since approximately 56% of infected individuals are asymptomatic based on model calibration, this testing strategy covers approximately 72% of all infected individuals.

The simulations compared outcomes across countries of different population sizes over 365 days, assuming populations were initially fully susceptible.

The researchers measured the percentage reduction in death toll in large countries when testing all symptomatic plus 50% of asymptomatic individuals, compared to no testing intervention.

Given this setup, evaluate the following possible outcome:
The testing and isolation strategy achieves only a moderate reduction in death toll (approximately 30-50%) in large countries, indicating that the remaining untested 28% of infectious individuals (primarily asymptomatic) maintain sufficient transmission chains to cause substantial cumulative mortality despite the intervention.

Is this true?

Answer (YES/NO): NO